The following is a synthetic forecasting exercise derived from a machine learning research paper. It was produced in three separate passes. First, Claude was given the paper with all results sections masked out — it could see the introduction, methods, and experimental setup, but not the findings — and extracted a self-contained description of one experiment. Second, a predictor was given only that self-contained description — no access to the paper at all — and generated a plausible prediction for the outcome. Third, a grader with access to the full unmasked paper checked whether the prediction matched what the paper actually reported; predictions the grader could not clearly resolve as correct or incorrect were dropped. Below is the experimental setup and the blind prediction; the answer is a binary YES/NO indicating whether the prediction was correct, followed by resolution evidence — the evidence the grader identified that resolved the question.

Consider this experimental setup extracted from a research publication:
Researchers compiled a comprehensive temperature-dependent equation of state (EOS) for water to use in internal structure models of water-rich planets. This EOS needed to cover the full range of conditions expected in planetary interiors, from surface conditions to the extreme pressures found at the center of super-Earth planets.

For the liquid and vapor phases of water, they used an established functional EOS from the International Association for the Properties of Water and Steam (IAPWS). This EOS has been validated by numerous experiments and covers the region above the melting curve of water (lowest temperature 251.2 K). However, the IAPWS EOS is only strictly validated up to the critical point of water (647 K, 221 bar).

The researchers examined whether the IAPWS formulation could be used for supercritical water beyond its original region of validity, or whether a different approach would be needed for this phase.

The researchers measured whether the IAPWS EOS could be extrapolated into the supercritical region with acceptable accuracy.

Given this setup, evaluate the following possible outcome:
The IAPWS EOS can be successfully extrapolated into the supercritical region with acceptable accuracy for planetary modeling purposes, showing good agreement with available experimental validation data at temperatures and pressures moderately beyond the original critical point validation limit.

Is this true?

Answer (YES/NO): YES